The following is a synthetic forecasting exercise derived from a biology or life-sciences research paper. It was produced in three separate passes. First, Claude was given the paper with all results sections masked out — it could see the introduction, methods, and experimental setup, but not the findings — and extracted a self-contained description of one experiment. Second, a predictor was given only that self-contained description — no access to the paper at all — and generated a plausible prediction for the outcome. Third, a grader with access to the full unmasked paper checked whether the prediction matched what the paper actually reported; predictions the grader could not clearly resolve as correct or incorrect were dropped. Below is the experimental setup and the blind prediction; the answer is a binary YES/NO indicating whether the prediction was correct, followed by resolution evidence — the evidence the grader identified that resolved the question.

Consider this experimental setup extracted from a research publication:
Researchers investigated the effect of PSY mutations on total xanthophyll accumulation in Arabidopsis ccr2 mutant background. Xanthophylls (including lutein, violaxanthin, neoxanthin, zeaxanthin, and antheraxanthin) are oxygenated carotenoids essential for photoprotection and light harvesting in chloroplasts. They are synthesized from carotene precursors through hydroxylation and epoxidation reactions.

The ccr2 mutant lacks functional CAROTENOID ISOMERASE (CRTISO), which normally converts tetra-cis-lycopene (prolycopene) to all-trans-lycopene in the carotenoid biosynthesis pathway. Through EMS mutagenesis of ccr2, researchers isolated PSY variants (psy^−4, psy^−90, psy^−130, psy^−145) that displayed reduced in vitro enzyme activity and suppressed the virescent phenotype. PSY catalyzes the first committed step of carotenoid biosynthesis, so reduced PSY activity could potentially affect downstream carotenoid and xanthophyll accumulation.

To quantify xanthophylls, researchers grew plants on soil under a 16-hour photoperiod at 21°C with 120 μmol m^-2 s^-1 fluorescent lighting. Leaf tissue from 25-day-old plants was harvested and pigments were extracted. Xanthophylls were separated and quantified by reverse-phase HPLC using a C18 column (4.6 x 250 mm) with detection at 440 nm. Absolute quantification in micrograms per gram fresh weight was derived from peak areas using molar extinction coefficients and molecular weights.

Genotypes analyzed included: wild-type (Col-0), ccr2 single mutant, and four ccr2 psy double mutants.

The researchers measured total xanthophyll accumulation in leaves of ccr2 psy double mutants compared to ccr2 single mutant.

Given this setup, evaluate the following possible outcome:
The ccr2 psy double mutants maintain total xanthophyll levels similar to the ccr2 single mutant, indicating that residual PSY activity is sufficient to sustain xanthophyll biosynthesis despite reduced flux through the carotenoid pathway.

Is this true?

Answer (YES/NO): YES